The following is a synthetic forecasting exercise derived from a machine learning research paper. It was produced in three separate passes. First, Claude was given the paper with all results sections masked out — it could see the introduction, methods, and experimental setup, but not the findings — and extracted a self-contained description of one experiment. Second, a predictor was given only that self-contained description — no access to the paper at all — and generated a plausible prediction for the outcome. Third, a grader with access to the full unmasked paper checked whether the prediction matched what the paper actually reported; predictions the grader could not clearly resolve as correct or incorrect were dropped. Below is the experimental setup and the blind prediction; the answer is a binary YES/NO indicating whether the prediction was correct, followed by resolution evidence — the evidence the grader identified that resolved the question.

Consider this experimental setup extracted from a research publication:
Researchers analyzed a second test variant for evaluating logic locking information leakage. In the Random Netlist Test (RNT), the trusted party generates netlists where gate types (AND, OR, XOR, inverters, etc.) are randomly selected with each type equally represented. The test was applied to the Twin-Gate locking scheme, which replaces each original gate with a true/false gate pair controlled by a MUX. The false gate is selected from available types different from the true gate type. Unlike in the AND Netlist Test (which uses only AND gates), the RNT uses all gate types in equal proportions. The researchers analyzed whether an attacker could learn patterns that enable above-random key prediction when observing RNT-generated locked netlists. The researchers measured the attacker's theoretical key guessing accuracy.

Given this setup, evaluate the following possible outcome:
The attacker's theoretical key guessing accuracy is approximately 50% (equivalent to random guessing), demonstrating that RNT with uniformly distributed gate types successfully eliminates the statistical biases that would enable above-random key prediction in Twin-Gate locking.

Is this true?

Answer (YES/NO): YES